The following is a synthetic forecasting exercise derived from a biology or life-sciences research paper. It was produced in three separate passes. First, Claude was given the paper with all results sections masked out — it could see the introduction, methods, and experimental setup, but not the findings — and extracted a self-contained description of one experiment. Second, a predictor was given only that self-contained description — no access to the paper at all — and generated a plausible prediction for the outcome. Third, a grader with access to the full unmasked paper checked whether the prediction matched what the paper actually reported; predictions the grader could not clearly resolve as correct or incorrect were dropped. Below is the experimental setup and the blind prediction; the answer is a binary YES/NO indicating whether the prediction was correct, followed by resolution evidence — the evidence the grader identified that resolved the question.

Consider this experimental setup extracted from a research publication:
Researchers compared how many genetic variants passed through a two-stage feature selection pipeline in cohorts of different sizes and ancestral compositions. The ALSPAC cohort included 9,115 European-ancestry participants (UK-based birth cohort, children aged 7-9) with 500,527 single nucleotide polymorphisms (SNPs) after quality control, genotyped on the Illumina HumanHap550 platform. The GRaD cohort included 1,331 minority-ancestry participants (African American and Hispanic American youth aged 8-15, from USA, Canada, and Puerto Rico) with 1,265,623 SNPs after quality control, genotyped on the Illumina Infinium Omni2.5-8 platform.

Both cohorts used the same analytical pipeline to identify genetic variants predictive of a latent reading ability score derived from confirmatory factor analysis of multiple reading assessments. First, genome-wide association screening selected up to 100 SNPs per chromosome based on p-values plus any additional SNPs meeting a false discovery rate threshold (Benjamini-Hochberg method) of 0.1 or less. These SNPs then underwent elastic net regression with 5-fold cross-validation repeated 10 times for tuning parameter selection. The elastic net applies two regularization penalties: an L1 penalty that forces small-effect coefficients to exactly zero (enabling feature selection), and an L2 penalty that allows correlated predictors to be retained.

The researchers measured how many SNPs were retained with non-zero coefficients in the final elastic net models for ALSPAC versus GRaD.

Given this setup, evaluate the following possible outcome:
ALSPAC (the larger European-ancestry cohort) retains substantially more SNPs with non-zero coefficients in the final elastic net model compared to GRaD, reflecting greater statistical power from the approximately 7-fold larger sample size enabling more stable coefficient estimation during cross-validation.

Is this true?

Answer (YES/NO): NO